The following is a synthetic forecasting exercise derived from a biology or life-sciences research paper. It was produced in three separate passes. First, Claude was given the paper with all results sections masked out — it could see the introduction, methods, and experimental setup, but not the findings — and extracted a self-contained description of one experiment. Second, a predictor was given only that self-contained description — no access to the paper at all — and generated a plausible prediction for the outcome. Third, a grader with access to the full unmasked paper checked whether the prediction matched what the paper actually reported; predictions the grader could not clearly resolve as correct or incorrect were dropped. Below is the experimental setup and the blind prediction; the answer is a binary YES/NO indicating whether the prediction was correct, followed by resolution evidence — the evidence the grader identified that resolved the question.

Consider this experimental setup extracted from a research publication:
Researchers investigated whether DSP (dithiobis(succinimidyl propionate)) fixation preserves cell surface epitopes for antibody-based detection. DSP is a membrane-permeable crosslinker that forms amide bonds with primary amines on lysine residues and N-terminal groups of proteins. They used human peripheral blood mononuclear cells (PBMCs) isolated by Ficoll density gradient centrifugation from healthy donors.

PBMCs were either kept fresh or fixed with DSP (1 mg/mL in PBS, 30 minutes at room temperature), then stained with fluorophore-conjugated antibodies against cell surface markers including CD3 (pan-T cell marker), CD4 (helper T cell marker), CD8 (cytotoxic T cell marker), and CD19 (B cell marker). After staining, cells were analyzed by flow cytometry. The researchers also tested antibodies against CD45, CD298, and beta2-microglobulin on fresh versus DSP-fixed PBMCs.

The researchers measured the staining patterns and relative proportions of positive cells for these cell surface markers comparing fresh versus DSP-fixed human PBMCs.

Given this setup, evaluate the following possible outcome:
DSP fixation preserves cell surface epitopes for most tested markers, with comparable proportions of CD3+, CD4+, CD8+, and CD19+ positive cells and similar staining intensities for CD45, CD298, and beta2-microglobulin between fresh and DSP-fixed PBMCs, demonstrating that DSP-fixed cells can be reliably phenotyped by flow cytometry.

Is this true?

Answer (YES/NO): NO